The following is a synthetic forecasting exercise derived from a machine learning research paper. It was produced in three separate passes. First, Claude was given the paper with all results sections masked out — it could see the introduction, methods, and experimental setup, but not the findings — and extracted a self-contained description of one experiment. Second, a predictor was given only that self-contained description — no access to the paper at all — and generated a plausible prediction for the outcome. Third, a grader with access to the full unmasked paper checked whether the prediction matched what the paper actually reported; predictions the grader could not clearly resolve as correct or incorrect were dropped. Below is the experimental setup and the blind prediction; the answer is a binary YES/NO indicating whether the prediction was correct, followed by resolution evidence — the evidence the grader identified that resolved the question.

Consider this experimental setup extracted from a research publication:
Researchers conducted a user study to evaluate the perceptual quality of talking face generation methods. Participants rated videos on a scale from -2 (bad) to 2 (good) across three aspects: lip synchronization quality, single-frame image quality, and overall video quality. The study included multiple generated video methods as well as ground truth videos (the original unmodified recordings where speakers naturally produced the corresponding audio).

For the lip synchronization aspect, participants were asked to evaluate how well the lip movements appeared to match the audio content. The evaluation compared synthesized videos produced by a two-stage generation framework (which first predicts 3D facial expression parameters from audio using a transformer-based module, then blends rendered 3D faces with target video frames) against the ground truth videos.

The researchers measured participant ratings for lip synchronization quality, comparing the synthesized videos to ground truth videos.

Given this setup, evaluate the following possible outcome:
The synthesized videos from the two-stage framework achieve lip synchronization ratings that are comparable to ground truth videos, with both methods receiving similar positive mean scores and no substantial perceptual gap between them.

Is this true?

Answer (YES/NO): YES